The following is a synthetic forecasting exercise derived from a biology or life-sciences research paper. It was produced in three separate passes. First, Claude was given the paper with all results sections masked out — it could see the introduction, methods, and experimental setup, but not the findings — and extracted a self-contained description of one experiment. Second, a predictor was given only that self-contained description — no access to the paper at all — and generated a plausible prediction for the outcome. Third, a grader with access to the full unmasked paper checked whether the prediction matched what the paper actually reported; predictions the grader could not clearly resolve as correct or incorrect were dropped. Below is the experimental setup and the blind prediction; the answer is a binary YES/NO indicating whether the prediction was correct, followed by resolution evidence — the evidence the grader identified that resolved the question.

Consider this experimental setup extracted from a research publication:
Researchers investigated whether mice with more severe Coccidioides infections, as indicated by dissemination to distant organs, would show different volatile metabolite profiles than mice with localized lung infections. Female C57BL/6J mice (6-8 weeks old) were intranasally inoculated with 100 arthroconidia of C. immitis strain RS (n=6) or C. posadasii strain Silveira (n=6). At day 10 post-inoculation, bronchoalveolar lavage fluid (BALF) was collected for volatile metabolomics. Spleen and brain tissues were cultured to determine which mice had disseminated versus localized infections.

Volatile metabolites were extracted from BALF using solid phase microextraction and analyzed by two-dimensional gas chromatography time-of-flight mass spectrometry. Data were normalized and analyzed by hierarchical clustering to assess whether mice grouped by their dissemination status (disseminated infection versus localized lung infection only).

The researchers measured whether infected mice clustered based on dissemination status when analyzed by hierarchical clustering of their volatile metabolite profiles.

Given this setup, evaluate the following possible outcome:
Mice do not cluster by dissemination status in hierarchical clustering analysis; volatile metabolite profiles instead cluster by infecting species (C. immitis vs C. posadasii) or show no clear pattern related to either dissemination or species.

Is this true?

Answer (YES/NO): NO